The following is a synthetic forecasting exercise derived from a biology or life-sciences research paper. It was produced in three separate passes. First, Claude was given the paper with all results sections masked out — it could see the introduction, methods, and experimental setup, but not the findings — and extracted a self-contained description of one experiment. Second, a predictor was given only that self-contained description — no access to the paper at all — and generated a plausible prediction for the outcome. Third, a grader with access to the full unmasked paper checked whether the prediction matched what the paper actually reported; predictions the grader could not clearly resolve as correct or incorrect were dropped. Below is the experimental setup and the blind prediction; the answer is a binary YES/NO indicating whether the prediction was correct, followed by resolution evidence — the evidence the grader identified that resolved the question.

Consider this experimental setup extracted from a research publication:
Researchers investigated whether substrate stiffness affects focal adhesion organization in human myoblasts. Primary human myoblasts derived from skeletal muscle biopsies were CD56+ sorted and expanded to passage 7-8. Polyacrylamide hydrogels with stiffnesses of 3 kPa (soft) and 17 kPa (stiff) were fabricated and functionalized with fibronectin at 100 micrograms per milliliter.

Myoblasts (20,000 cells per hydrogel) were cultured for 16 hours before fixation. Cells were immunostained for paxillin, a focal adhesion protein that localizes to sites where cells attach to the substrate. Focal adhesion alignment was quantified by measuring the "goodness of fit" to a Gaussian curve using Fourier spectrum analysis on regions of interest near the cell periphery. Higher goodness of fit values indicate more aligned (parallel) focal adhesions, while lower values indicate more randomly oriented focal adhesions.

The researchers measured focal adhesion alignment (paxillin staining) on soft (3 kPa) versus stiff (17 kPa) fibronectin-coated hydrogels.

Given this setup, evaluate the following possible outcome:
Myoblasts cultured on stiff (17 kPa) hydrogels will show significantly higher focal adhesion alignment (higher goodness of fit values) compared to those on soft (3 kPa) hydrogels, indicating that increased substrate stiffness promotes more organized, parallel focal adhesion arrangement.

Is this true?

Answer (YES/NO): NO